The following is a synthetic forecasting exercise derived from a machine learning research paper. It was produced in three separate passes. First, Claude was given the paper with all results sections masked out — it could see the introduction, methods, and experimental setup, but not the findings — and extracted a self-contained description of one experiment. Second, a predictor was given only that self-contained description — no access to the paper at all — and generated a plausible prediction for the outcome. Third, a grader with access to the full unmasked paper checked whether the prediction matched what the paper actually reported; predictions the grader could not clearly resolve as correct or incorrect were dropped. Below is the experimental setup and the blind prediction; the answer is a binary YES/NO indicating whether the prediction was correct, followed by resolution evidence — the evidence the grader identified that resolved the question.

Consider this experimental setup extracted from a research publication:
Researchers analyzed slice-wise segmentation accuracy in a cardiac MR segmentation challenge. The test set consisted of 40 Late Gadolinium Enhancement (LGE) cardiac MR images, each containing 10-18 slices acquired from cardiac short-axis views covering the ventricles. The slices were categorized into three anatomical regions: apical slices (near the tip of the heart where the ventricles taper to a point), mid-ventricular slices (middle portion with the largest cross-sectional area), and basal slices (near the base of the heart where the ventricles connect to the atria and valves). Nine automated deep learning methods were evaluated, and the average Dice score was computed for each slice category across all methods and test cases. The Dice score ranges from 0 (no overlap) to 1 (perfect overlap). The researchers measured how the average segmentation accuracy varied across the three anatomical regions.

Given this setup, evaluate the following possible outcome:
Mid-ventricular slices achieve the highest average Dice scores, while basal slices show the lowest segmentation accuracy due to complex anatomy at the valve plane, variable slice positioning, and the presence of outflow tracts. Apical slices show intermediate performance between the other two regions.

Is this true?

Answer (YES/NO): NO